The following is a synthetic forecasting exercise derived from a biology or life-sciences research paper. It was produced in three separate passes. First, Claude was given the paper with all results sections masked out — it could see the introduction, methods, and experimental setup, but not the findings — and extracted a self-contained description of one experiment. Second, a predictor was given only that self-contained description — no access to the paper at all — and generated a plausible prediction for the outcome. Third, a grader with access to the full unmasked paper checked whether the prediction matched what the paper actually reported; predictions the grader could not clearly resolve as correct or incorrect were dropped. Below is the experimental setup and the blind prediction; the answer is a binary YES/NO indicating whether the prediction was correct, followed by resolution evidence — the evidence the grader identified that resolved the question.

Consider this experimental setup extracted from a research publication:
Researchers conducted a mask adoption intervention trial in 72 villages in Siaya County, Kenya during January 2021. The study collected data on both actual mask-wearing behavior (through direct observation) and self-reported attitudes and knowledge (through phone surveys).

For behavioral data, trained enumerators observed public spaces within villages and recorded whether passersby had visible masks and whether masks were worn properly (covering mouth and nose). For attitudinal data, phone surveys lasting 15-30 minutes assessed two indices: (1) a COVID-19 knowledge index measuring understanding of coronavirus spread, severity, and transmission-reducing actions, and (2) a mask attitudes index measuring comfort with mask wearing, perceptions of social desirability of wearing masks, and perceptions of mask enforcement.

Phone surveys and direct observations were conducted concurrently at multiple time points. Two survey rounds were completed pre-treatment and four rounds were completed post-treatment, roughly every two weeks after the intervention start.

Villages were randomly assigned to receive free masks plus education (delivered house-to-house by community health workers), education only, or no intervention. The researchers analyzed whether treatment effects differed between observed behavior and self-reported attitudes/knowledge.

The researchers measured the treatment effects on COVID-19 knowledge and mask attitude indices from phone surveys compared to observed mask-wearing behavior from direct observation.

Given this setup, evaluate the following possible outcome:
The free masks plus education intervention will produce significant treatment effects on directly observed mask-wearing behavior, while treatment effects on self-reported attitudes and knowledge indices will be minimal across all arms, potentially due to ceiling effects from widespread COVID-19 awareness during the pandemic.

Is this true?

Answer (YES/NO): NO